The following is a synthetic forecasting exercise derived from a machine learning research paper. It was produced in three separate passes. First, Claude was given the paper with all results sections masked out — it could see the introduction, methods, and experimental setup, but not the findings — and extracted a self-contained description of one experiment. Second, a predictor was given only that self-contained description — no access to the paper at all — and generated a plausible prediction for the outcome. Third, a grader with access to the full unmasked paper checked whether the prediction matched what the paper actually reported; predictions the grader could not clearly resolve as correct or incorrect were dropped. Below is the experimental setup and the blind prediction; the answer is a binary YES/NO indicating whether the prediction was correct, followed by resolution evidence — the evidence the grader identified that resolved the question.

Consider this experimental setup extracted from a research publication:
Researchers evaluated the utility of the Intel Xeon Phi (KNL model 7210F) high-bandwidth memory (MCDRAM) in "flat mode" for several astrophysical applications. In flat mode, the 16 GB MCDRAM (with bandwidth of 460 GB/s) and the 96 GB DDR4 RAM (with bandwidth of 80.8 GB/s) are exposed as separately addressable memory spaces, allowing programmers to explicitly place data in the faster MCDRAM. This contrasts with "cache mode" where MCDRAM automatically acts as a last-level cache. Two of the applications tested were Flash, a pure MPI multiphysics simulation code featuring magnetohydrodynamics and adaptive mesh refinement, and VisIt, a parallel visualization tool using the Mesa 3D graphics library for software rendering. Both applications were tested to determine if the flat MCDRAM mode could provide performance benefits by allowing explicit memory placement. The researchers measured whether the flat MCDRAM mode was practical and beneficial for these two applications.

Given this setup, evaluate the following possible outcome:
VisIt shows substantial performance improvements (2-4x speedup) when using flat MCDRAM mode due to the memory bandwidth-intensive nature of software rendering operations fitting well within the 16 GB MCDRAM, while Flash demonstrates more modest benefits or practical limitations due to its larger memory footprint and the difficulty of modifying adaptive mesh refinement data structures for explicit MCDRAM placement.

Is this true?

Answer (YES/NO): NO